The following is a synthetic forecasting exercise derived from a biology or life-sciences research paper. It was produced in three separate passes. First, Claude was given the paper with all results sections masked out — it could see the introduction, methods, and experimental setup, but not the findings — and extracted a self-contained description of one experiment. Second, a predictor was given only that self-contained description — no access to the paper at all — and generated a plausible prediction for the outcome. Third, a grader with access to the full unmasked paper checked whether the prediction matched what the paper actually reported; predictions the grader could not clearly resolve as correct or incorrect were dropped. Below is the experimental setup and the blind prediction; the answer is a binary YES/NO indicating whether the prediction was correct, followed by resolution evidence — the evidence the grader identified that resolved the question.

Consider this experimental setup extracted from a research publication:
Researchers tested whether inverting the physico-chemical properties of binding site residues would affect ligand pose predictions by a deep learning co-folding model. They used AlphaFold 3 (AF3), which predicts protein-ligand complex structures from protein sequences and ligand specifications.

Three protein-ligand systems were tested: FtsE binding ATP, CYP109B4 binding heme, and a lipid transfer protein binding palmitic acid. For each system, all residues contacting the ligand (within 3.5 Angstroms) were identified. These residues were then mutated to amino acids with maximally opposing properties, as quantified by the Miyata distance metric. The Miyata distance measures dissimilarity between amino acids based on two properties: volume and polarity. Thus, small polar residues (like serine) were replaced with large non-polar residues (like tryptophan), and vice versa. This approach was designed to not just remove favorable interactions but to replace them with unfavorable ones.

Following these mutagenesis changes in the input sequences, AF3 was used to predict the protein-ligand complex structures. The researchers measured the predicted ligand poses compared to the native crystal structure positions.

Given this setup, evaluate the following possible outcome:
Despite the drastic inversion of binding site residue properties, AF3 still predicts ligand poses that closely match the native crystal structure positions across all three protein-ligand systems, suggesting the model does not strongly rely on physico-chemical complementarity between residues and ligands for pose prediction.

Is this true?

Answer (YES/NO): YES